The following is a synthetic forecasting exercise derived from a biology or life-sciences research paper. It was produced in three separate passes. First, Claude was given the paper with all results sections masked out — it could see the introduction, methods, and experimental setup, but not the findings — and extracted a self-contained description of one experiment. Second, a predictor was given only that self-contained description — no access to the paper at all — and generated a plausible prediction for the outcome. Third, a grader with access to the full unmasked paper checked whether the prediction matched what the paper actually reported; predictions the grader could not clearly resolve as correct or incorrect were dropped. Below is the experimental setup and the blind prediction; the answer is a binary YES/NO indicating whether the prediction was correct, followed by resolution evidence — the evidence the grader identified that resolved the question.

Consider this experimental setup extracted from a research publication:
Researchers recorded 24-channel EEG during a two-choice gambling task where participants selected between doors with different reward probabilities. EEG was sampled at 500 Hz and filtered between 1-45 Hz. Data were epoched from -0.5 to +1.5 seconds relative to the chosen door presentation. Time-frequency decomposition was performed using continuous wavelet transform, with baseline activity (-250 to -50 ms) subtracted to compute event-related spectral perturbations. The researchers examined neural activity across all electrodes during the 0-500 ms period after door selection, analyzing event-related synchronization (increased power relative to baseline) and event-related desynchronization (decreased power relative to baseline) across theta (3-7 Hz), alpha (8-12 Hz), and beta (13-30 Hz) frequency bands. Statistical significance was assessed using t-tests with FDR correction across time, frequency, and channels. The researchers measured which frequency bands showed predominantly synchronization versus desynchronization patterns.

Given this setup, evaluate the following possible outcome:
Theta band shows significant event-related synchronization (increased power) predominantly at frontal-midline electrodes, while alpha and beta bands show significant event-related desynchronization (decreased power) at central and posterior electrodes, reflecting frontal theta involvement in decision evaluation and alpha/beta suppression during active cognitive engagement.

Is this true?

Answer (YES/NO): NO